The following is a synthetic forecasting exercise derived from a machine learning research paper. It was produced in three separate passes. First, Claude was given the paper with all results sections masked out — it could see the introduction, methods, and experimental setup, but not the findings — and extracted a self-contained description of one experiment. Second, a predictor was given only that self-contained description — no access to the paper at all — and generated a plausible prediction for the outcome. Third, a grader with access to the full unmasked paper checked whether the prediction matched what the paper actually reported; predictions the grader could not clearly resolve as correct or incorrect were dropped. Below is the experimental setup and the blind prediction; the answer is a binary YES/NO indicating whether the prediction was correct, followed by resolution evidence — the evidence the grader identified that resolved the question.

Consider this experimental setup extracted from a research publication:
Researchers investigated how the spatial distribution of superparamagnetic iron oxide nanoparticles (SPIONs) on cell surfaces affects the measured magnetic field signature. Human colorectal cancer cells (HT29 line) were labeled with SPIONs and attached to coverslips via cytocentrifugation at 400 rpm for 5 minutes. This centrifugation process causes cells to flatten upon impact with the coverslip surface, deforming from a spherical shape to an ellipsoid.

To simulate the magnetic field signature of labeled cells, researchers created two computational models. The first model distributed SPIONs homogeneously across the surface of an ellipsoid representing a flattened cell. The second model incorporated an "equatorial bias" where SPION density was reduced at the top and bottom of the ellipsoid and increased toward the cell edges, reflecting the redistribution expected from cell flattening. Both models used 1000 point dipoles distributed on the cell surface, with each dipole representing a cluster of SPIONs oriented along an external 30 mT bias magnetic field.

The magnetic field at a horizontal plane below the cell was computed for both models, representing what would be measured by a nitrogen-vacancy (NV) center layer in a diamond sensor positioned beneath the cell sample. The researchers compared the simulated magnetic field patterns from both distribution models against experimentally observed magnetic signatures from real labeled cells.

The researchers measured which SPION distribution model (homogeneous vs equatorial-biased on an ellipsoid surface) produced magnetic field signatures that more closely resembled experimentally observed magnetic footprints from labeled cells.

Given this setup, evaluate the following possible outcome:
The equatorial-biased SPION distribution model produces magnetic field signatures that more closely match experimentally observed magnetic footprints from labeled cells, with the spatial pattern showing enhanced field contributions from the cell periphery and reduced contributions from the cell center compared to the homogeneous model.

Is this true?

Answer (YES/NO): YES